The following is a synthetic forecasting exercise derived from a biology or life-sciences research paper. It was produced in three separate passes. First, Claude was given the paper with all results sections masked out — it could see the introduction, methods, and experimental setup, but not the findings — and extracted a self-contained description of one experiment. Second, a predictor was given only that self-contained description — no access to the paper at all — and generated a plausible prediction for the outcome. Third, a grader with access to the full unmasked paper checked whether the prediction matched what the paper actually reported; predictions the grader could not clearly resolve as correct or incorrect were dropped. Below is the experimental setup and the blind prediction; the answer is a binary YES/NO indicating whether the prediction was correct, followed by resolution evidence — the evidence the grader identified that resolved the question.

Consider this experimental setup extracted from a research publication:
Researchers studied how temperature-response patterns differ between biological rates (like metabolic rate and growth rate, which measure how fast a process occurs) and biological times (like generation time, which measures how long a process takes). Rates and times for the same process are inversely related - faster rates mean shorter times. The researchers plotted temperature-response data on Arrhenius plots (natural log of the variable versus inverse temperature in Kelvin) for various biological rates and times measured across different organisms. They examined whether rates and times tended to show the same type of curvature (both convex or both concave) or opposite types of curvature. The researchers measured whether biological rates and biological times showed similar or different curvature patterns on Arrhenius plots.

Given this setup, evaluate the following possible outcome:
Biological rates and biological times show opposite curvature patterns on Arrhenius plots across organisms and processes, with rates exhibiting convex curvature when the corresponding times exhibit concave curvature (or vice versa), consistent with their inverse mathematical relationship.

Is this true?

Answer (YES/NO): YES